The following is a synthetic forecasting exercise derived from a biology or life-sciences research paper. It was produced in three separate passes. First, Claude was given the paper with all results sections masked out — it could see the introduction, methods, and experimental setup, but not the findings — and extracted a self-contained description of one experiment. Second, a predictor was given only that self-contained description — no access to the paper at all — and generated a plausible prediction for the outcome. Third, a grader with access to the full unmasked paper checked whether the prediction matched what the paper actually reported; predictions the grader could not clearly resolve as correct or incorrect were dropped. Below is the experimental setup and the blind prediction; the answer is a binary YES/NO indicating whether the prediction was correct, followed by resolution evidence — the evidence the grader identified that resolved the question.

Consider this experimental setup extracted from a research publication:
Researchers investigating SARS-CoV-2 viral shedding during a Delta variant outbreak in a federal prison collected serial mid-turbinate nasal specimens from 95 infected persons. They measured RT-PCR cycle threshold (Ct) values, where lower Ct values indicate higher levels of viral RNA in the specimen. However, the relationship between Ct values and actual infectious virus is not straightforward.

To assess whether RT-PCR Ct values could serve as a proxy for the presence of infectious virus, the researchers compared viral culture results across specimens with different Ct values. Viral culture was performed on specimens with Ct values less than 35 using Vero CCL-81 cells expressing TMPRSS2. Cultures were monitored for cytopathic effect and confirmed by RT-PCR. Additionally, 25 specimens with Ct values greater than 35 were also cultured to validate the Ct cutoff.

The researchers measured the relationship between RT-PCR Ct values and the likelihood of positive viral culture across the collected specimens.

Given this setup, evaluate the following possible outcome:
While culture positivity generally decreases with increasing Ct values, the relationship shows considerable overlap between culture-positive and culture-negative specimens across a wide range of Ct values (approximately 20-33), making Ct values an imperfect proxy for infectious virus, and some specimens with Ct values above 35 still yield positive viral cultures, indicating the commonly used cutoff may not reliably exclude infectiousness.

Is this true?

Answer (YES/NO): NO